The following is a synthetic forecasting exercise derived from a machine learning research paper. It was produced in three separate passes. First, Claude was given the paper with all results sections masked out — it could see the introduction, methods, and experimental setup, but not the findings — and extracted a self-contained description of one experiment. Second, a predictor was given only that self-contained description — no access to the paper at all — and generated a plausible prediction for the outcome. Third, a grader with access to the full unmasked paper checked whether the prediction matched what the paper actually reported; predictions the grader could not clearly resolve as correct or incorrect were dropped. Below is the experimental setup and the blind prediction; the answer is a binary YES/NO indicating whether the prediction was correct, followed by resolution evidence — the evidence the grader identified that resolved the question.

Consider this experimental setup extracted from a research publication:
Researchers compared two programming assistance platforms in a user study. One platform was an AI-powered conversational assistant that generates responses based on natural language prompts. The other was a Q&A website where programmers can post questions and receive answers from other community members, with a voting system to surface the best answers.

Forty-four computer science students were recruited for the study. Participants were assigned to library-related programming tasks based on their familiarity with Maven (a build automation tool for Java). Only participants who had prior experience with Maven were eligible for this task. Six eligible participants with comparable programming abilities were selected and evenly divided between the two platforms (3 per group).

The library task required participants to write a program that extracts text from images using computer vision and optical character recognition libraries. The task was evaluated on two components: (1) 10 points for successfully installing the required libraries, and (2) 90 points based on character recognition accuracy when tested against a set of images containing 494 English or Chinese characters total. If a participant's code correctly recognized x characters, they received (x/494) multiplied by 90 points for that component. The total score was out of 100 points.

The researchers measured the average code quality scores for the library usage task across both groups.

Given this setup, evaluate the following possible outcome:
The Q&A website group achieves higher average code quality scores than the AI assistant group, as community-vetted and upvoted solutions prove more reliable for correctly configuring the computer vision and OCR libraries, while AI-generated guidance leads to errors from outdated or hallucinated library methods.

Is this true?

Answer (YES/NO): NO